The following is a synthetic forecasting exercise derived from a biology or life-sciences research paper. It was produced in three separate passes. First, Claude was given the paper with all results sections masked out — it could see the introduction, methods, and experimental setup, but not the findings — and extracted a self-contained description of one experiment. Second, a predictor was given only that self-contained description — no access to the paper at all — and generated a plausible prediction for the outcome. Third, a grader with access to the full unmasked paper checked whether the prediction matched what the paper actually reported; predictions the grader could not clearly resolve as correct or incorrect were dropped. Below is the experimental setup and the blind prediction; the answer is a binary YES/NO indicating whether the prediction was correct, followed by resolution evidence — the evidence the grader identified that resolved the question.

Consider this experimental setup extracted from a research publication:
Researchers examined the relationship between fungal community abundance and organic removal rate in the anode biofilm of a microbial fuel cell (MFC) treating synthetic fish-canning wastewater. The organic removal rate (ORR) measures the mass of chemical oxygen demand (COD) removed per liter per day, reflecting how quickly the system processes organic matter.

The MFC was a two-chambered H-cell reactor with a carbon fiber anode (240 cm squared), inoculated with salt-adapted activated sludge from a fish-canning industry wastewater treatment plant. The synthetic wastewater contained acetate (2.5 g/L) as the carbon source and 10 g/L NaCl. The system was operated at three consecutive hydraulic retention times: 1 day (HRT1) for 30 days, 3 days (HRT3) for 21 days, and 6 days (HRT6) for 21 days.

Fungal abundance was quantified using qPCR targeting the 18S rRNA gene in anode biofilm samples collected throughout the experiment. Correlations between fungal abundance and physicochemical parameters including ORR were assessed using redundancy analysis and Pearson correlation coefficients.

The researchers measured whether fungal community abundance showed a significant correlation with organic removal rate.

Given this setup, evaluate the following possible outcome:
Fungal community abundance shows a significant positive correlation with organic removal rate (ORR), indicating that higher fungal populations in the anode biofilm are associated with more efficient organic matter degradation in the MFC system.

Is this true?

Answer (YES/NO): NO